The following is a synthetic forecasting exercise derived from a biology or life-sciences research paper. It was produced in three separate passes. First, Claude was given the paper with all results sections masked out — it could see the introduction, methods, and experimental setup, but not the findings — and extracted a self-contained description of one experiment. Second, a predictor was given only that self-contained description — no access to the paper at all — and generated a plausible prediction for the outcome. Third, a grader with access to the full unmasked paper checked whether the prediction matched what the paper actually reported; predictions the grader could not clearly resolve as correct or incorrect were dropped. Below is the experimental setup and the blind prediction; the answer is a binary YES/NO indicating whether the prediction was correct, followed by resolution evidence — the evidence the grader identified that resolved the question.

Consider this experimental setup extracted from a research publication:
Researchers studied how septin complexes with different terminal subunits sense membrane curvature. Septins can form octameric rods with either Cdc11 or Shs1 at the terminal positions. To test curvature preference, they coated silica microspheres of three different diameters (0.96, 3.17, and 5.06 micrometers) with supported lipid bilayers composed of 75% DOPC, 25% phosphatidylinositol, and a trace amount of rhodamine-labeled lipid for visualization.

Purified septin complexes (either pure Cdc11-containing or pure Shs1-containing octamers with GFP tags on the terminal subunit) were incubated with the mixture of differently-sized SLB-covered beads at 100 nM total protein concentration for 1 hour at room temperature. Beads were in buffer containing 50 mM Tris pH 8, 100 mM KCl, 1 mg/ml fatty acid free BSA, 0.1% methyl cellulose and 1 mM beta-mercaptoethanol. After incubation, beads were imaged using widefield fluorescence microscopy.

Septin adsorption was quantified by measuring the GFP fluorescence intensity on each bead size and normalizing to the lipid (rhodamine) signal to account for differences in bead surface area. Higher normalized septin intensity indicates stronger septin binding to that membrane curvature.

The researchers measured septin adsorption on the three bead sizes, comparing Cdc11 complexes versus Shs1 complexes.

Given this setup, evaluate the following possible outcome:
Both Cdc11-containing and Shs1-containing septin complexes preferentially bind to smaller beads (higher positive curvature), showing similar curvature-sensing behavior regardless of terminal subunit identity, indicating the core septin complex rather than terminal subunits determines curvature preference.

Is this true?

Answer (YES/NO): NO